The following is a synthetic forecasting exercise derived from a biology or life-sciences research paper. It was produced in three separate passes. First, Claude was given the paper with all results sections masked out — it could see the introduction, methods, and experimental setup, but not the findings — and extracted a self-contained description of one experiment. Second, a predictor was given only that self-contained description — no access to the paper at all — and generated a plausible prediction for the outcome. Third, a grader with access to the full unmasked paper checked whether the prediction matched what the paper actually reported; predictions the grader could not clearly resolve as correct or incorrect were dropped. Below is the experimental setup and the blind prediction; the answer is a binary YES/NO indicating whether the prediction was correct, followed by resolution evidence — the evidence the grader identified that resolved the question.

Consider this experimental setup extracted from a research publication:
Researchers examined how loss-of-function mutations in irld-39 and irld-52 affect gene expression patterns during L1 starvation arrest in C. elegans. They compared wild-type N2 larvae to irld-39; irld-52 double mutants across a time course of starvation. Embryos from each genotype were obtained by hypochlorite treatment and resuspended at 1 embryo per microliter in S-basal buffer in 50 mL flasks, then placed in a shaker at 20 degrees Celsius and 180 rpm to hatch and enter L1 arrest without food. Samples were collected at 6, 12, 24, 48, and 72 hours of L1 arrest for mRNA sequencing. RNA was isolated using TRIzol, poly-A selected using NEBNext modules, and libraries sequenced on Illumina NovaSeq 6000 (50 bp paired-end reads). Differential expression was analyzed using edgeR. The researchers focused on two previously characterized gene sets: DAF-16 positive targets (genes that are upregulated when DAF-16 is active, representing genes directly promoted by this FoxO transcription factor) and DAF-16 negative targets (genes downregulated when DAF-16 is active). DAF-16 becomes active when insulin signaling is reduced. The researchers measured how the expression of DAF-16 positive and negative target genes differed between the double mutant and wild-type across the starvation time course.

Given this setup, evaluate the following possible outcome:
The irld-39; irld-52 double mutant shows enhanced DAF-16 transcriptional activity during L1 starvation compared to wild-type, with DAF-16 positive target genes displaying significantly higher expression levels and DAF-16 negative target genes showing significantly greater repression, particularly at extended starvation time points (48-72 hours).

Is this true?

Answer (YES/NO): NO